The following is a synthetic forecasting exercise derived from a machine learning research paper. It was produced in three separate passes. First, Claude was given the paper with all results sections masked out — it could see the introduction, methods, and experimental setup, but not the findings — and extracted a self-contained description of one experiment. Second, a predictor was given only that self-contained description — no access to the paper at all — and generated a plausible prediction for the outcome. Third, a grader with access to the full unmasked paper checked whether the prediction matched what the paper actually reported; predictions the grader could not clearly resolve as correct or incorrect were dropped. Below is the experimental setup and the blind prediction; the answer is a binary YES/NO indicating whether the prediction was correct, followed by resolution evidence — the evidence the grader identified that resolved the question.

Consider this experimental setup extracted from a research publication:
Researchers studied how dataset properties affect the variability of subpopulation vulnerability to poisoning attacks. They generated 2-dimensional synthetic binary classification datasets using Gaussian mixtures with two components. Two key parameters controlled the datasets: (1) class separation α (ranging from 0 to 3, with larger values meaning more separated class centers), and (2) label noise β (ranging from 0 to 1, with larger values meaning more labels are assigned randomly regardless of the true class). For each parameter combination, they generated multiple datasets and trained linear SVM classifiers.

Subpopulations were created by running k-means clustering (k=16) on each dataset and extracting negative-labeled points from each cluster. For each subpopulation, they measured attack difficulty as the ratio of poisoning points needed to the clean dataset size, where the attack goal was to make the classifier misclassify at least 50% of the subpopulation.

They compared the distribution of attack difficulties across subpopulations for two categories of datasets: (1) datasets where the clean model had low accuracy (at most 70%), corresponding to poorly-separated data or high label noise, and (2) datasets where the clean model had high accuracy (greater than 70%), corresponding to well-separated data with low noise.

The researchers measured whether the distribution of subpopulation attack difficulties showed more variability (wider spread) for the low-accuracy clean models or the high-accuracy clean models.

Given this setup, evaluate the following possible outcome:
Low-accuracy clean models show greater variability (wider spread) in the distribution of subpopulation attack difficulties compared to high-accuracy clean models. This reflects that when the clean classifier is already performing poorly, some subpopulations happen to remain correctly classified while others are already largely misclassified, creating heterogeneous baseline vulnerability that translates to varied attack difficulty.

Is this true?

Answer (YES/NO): NO